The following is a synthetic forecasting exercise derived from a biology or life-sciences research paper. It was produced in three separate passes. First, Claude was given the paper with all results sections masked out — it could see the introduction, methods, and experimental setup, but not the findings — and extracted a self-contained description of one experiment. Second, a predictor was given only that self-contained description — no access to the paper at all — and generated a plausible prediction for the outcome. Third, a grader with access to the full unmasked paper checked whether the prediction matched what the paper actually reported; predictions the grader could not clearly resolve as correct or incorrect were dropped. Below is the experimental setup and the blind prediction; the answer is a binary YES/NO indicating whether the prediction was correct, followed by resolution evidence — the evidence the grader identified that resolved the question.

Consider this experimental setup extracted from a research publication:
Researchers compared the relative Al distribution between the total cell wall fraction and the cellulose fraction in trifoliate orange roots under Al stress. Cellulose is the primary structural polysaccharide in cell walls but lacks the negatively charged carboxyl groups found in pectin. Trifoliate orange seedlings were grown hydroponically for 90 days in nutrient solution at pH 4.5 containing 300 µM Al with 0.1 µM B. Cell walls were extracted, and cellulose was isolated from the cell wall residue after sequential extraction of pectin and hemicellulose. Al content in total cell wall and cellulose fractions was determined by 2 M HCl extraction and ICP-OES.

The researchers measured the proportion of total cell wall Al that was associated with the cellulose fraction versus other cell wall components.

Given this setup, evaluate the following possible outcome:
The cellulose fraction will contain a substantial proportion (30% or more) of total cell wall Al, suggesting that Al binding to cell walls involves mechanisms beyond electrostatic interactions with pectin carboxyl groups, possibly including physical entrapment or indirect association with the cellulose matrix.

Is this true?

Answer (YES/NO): NO